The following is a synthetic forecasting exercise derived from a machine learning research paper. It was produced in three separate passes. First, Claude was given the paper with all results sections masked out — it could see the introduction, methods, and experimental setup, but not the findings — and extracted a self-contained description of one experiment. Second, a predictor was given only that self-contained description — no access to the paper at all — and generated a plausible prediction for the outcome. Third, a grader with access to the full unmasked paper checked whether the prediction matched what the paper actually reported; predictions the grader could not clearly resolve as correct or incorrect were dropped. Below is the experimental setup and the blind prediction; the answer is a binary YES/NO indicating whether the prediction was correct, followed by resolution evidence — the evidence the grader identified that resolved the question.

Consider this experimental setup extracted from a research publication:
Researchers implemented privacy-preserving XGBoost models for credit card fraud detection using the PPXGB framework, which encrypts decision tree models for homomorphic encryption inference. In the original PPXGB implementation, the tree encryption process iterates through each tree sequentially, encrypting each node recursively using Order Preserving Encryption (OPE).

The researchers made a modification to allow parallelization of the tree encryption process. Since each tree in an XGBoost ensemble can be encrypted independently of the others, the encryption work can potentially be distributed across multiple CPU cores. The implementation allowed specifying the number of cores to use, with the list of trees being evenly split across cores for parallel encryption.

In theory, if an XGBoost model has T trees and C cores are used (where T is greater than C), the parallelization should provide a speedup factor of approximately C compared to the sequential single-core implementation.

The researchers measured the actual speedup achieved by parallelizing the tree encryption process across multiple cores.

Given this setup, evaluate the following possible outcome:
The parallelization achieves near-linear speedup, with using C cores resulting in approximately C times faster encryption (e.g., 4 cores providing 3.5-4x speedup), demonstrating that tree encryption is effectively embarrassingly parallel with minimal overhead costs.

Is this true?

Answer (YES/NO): NO